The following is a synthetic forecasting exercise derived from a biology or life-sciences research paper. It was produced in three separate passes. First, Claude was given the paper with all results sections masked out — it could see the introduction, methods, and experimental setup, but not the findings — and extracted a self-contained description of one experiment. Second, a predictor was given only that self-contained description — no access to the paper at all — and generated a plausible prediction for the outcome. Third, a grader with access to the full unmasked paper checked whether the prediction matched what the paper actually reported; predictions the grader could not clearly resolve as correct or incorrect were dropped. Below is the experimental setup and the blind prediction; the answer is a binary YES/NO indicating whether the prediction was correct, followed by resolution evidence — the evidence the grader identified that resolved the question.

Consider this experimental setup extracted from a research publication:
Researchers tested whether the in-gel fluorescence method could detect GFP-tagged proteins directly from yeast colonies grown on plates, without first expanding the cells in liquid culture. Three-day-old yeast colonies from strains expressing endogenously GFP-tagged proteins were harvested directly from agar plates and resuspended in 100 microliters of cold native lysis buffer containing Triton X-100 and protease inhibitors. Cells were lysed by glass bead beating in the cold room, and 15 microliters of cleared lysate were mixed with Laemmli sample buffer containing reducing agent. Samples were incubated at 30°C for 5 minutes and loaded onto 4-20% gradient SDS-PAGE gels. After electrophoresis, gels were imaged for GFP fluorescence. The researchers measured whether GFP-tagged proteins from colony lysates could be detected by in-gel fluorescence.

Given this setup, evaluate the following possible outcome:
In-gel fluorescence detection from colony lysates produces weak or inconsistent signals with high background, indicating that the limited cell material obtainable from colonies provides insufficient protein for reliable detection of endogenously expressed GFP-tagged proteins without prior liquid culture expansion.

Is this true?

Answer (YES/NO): NO